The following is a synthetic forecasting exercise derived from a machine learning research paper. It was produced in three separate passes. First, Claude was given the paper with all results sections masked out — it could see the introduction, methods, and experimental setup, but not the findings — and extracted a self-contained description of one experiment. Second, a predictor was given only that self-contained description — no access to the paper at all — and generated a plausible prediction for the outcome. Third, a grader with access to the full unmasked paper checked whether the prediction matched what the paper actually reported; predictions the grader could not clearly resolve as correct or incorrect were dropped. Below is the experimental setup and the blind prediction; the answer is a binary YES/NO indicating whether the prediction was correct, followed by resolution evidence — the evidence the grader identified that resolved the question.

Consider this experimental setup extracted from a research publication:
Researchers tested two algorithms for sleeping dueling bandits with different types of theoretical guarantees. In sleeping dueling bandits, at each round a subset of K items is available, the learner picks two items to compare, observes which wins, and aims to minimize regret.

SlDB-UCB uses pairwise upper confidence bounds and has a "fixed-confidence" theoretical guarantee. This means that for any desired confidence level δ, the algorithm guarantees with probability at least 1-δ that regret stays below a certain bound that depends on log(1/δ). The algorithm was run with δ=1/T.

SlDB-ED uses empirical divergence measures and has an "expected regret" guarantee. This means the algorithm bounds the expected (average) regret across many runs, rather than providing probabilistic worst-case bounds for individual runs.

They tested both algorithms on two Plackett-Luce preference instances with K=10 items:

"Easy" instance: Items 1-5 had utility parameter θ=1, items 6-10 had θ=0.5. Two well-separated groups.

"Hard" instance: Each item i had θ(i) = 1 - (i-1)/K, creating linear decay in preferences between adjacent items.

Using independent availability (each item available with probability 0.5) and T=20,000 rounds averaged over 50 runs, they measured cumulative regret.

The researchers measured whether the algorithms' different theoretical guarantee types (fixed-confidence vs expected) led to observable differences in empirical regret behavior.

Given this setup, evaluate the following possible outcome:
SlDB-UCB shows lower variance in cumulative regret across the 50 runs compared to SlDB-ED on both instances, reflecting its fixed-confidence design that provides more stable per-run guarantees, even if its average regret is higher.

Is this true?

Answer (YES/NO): NO